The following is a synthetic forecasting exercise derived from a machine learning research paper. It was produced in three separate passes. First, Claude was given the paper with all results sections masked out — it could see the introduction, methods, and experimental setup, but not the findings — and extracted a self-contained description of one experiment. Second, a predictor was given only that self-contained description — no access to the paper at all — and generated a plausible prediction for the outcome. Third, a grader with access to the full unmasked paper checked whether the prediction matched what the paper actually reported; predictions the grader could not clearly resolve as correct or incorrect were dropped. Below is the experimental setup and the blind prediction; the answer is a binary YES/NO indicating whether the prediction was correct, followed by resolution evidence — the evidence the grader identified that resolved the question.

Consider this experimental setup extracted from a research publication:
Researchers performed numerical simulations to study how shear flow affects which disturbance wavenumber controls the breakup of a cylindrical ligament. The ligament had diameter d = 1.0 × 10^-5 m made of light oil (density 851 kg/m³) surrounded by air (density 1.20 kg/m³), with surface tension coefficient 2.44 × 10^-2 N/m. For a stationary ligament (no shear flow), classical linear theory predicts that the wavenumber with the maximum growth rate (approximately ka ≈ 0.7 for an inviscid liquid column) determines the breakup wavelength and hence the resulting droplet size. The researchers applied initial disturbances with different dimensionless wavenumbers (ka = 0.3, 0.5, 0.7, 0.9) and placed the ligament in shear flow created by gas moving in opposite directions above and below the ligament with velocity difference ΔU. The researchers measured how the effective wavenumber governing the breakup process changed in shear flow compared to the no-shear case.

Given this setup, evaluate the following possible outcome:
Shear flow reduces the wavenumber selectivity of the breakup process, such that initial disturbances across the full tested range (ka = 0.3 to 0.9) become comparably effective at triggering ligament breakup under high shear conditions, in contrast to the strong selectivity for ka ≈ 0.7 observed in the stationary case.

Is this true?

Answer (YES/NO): NO